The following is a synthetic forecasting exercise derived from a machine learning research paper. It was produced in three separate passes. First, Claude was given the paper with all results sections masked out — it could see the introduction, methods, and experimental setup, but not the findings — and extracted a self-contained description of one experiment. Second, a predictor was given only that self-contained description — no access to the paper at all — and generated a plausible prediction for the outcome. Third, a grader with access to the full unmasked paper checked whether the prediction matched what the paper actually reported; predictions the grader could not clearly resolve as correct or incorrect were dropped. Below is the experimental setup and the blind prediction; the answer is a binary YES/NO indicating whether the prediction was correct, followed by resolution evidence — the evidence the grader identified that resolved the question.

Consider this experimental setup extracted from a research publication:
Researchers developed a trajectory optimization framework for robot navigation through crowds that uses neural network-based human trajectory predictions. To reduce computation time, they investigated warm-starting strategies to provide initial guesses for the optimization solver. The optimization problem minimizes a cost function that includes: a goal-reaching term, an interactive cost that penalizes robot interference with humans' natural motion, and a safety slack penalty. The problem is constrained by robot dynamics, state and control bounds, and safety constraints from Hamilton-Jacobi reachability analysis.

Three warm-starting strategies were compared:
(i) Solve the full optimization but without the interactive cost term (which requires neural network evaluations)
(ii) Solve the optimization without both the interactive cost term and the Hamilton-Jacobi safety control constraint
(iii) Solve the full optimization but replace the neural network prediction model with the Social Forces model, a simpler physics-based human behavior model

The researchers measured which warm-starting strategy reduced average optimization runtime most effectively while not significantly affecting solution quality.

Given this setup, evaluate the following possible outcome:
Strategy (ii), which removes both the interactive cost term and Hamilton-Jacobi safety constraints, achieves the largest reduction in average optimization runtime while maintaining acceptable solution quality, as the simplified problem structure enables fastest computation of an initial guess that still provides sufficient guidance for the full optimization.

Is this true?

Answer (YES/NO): NO